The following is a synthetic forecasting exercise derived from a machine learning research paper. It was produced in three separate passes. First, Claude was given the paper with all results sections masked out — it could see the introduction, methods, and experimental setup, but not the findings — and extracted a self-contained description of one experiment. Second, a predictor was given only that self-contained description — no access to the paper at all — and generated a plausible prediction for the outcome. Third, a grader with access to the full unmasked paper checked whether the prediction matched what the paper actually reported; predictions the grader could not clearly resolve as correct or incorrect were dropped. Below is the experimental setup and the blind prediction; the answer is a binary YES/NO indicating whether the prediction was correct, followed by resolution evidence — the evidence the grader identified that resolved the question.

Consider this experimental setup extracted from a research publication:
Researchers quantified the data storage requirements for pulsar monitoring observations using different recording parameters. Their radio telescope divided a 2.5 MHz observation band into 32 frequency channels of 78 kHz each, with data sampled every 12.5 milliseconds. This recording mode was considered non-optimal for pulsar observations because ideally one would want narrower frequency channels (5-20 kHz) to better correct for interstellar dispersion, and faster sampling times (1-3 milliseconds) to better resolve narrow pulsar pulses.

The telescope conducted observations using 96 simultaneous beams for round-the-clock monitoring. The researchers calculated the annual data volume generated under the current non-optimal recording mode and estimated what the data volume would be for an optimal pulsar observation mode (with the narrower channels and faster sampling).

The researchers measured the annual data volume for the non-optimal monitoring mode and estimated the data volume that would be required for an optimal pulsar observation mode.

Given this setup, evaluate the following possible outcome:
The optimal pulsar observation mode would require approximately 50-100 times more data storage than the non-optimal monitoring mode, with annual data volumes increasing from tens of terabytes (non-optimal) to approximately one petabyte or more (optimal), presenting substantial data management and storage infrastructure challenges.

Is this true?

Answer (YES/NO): NO